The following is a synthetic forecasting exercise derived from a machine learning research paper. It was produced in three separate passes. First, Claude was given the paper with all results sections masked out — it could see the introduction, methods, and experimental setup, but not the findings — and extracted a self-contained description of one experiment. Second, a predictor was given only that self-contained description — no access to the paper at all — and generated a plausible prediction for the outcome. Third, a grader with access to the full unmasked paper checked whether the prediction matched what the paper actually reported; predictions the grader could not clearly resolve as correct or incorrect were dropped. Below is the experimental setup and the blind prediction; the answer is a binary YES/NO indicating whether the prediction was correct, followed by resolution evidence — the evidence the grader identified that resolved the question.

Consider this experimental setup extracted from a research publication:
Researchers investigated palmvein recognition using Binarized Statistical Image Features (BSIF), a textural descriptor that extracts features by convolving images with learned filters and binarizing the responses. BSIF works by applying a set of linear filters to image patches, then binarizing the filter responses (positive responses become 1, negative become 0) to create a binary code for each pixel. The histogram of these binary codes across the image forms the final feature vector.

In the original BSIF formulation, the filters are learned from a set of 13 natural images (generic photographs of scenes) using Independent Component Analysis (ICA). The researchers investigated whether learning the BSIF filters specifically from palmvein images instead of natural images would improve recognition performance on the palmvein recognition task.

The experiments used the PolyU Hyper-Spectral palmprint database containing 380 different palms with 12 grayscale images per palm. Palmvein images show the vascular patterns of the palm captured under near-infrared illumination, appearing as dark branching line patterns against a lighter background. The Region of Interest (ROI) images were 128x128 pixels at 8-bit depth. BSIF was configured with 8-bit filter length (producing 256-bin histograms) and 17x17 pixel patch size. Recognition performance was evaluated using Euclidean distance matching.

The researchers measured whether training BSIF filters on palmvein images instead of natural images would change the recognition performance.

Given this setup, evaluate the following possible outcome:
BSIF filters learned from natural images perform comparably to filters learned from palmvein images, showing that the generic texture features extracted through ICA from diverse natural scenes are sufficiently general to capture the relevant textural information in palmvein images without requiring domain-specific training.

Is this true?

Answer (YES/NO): YES